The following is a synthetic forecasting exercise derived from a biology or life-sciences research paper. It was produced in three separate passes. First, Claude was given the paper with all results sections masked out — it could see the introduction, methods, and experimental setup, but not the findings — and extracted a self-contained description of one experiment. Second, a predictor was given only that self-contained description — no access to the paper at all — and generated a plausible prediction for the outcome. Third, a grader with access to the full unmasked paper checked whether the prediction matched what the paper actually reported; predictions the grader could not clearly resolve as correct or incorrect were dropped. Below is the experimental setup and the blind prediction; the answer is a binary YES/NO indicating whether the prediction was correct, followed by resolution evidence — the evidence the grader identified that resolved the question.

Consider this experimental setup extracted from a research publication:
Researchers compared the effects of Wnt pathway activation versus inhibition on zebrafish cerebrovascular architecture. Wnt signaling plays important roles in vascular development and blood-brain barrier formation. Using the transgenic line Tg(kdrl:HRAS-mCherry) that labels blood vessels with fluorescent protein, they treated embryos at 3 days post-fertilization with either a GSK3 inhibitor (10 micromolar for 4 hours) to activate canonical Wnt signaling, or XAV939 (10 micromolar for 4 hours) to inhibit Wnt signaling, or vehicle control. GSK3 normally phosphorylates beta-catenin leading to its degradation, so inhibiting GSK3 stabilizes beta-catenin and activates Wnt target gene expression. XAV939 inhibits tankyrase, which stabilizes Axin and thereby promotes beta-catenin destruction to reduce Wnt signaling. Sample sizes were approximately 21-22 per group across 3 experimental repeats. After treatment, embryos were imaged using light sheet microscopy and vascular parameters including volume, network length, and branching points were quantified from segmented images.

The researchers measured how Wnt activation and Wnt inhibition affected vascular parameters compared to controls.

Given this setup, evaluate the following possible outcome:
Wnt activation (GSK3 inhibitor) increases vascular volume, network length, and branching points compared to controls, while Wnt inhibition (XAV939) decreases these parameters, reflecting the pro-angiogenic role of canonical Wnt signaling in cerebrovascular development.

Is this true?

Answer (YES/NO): NO